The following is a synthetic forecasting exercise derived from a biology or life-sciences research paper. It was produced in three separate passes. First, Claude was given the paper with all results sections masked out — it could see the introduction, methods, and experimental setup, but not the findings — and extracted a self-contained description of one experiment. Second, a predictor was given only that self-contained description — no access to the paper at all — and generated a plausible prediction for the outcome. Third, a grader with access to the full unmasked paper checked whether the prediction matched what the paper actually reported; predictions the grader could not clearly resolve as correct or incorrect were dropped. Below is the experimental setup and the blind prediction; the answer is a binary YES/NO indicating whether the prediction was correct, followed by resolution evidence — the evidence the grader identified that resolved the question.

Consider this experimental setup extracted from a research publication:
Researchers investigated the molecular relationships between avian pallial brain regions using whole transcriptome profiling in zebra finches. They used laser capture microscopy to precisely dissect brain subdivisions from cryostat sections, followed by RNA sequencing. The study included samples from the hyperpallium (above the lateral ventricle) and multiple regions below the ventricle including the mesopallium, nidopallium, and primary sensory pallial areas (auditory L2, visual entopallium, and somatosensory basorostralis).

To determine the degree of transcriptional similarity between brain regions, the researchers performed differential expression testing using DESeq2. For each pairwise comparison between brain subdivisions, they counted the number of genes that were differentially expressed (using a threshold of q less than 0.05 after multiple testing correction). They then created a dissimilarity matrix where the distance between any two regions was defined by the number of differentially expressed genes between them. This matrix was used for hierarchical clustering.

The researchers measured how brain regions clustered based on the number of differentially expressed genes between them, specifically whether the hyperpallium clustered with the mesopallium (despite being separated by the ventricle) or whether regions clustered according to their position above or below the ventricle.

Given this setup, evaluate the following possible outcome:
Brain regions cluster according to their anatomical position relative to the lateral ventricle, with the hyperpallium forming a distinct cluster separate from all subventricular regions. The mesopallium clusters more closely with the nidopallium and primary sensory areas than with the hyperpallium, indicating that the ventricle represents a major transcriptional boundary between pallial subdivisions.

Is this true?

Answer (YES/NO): NO